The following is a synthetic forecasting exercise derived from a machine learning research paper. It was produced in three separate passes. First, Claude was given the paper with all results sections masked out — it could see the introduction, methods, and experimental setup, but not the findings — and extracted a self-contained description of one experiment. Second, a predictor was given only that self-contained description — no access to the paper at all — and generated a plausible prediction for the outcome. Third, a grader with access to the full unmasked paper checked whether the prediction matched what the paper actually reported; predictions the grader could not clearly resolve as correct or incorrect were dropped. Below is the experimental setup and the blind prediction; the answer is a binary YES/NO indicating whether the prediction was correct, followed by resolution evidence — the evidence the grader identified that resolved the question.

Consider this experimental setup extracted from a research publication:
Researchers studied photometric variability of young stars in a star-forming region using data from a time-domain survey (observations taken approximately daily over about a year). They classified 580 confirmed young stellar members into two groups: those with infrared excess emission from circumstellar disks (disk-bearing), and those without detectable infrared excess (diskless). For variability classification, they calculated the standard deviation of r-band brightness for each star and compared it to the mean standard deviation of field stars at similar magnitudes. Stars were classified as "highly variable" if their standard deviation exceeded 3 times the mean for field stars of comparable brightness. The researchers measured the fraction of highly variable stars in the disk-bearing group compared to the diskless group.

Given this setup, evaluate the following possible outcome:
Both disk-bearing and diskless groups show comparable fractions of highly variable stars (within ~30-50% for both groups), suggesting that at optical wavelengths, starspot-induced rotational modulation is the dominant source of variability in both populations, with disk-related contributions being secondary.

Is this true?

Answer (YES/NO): NO